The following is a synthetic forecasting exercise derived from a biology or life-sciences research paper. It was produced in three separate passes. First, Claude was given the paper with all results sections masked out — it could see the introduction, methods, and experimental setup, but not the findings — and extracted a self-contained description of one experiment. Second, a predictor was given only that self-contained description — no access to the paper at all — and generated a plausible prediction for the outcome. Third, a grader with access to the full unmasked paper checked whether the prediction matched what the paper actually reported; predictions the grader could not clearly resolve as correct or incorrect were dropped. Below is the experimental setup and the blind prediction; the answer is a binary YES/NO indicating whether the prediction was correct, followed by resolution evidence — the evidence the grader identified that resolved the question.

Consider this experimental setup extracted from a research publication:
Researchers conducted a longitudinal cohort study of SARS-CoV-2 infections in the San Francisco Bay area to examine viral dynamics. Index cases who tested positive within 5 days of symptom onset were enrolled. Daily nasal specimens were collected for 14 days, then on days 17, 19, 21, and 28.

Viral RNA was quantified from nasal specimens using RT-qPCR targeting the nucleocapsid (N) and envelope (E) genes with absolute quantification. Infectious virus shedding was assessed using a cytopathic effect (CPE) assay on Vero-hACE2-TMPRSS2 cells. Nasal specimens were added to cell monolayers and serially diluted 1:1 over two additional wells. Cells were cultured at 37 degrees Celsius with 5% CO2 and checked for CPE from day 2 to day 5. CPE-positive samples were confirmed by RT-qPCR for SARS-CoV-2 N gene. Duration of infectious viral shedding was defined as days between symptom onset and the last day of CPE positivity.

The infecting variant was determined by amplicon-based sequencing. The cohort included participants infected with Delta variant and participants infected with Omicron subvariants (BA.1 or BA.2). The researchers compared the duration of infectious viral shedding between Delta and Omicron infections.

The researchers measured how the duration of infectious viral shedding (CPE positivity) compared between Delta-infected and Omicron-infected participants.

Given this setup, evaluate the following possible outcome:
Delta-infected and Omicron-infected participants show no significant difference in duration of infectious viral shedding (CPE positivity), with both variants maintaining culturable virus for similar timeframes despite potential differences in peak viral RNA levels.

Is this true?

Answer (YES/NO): YES